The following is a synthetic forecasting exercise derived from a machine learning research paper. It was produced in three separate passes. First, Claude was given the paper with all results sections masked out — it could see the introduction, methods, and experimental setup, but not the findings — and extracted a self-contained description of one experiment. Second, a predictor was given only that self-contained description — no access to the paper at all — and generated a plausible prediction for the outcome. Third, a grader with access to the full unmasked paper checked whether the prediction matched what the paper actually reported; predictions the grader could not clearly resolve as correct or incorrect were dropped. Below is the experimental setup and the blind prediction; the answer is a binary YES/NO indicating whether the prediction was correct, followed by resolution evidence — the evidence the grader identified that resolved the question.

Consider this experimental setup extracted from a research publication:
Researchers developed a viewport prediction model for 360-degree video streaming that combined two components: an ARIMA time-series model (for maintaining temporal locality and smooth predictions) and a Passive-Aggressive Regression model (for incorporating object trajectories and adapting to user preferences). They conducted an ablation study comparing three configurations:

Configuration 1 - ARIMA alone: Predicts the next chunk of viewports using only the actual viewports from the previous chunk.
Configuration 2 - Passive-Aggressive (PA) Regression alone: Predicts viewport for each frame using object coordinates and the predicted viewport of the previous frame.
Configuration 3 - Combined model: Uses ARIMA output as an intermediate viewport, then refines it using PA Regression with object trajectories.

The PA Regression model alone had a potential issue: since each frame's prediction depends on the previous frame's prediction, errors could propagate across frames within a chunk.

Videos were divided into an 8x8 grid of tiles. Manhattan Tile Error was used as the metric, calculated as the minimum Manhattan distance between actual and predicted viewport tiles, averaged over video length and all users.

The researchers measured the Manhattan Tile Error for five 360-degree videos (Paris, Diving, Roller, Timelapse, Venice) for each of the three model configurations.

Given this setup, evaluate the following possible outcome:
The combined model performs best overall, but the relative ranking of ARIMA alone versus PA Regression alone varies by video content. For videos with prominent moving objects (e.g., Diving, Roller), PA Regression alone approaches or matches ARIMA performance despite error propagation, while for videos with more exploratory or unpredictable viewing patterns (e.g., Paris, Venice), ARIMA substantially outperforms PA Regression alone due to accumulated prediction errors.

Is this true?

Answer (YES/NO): NO